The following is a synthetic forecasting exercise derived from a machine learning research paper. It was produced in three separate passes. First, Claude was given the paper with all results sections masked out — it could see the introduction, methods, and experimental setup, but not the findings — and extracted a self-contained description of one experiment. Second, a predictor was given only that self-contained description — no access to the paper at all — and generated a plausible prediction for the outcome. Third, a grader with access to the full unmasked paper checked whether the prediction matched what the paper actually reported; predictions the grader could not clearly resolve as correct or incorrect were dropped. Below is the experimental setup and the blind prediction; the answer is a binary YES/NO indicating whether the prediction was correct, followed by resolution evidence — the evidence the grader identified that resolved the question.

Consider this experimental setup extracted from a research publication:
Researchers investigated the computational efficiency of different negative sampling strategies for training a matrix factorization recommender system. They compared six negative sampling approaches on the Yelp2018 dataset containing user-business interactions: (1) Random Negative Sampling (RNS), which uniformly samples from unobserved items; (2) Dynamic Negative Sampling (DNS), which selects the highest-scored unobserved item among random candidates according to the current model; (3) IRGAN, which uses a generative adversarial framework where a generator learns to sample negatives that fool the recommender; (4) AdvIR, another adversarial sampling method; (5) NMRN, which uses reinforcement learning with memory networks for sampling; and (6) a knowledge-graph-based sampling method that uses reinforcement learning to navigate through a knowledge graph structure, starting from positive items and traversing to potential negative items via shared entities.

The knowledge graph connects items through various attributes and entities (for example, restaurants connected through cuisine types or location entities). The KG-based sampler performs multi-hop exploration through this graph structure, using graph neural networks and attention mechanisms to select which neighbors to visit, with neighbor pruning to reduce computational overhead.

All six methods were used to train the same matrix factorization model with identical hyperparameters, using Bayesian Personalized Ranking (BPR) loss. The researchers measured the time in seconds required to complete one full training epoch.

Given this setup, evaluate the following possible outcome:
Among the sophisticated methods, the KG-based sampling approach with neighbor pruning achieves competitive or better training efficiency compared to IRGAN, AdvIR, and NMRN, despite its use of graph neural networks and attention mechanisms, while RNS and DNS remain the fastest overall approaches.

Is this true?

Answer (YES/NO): NO